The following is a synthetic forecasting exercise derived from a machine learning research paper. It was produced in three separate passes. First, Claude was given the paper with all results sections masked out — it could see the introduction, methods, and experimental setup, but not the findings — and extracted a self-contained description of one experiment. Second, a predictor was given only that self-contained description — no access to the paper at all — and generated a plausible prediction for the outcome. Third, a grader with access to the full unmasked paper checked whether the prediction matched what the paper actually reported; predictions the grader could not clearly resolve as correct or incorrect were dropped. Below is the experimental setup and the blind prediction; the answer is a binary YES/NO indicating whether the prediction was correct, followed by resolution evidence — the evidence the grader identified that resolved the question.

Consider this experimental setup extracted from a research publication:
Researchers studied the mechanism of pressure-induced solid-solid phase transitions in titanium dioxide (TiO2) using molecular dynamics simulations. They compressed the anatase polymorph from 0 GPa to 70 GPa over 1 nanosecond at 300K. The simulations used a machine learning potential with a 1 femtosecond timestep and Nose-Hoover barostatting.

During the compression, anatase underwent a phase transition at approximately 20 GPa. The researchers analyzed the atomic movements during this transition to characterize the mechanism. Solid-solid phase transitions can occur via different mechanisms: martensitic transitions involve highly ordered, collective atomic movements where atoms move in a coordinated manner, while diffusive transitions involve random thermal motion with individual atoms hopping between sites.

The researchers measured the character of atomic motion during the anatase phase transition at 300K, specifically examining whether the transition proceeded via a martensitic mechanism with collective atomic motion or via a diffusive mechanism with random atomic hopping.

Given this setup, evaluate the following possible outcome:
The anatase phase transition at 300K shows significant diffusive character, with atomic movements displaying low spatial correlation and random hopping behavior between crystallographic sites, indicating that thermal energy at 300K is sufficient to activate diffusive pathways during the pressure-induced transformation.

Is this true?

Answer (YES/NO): NO